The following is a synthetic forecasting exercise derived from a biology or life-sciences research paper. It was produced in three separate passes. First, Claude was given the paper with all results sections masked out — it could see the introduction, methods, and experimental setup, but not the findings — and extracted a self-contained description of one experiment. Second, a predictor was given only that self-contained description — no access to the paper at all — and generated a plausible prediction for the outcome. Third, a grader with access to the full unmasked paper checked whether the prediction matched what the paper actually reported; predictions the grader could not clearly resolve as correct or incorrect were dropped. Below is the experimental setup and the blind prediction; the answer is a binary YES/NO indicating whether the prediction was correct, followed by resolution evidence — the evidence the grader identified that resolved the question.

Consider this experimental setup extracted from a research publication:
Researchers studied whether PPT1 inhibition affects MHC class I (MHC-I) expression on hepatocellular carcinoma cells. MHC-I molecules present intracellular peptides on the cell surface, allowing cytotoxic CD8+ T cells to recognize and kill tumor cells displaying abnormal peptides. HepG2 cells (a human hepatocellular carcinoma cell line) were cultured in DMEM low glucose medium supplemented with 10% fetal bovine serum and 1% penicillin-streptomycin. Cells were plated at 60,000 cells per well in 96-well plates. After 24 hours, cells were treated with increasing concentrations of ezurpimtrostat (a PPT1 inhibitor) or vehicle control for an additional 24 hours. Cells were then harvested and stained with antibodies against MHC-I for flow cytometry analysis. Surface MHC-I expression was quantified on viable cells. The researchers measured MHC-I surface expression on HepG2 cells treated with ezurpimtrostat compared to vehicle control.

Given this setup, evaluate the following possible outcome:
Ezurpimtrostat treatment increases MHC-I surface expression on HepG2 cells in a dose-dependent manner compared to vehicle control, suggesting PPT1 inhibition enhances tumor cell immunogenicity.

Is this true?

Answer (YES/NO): YES